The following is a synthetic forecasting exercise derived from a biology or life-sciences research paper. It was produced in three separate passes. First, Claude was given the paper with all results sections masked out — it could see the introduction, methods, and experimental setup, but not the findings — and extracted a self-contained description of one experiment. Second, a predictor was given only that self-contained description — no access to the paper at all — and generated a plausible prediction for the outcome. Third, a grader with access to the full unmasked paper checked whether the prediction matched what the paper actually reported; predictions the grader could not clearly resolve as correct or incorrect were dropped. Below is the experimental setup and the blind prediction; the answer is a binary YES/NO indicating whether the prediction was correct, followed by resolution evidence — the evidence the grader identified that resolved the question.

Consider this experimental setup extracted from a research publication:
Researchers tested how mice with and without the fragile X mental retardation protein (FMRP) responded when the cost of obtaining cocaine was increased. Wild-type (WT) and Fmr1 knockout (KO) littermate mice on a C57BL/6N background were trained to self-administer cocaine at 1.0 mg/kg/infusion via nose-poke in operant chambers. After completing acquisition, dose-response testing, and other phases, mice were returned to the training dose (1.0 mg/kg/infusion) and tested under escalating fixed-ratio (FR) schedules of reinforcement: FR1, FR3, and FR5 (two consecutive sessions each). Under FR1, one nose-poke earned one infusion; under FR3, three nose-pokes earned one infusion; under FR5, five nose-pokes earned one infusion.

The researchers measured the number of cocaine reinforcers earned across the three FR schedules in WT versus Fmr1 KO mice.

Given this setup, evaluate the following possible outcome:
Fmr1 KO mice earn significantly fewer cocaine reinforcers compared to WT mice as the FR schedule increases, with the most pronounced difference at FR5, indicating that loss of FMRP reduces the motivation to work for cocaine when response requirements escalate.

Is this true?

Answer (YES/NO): YES